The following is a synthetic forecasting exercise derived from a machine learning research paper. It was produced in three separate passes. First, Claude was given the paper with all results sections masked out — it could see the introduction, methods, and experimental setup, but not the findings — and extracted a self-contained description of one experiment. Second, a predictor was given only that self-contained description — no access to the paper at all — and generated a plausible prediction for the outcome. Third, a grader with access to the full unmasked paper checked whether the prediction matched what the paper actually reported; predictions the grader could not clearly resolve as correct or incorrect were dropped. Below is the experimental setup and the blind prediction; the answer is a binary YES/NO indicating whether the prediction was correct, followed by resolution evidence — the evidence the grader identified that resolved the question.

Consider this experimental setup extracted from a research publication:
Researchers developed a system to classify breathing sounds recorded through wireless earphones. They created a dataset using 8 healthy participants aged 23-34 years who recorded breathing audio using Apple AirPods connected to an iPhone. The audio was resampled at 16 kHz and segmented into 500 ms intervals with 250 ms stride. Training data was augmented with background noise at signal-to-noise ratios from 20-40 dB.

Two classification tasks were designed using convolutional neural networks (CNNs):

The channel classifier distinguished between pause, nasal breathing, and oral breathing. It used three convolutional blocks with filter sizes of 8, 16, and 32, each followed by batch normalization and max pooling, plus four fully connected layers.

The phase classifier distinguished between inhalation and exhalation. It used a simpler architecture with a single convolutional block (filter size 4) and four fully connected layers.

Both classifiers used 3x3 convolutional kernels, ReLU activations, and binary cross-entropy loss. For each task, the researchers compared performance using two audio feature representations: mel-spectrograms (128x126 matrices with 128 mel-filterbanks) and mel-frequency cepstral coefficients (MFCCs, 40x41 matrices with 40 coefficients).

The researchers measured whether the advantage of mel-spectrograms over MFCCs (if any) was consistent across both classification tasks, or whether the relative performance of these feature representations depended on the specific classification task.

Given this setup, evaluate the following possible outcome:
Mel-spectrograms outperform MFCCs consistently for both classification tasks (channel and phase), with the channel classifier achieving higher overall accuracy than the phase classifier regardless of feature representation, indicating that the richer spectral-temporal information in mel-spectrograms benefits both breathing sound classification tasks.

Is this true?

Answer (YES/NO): YES